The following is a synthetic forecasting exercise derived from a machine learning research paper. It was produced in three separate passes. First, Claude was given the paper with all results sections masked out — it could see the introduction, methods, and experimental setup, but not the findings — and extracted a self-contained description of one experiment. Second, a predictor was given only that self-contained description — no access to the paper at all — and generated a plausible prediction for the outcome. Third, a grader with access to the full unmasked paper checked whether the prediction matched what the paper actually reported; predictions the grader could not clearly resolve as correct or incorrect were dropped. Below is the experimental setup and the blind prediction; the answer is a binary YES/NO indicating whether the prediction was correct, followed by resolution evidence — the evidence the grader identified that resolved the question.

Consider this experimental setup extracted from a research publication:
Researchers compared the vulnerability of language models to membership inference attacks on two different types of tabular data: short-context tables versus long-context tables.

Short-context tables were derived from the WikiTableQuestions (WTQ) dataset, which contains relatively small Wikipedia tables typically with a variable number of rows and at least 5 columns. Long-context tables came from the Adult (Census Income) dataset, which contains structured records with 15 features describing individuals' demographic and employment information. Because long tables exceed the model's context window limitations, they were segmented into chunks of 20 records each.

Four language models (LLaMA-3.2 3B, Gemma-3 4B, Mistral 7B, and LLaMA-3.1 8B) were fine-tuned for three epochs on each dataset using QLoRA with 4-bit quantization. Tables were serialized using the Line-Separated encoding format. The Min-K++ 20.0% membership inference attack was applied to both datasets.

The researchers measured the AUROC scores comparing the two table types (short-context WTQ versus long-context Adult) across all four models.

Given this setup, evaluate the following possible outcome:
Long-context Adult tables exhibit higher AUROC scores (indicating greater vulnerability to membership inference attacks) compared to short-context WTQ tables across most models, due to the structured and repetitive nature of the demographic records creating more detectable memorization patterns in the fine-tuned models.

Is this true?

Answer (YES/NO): NO